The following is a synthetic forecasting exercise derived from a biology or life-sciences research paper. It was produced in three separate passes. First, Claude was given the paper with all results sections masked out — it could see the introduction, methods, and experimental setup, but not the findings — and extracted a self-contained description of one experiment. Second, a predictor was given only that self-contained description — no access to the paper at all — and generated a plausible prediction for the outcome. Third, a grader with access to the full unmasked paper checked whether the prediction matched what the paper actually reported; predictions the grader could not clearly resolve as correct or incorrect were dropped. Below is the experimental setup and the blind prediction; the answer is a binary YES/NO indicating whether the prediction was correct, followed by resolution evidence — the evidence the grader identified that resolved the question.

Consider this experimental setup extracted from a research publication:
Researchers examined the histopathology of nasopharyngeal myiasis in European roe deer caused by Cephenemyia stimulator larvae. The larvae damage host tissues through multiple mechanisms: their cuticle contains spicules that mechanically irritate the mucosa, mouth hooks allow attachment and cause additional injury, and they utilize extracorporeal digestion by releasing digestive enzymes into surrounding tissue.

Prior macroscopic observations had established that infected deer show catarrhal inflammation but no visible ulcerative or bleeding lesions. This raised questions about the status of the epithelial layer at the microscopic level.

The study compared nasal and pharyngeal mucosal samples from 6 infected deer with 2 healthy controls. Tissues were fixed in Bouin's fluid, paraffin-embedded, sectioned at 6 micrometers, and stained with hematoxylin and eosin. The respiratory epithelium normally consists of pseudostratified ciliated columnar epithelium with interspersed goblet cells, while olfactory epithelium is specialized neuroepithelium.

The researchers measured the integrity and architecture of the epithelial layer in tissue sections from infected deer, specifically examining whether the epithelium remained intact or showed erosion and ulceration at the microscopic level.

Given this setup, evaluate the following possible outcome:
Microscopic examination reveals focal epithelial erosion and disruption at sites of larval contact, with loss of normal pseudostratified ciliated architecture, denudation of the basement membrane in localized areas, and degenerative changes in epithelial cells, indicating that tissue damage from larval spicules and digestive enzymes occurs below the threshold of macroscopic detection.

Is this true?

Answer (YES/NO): NO